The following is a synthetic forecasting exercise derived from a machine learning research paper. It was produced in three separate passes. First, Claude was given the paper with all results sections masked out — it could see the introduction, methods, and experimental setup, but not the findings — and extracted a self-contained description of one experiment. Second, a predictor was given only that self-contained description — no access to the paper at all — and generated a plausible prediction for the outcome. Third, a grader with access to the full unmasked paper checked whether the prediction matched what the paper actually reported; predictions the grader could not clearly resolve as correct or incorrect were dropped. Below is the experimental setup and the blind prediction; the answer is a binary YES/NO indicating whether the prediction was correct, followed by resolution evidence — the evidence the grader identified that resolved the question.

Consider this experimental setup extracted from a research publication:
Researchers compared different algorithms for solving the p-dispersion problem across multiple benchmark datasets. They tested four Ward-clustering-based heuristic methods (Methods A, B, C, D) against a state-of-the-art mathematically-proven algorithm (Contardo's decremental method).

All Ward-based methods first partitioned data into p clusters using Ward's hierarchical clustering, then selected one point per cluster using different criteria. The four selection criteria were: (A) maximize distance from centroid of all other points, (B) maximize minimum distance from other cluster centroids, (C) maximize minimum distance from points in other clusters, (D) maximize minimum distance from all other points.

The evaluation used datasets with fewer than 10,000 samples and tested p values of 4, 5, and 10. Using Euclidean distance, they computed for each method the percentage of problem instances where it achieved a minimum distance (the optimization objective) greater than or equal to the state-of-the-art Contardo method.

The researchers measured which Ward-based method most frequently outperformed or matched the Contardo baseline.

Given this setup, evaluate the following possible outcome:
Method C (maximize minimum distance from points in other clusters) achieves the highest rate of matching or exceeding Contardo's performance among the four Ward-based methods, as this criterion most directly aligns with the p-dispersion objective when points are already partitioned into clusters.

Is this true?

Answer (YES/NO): YES